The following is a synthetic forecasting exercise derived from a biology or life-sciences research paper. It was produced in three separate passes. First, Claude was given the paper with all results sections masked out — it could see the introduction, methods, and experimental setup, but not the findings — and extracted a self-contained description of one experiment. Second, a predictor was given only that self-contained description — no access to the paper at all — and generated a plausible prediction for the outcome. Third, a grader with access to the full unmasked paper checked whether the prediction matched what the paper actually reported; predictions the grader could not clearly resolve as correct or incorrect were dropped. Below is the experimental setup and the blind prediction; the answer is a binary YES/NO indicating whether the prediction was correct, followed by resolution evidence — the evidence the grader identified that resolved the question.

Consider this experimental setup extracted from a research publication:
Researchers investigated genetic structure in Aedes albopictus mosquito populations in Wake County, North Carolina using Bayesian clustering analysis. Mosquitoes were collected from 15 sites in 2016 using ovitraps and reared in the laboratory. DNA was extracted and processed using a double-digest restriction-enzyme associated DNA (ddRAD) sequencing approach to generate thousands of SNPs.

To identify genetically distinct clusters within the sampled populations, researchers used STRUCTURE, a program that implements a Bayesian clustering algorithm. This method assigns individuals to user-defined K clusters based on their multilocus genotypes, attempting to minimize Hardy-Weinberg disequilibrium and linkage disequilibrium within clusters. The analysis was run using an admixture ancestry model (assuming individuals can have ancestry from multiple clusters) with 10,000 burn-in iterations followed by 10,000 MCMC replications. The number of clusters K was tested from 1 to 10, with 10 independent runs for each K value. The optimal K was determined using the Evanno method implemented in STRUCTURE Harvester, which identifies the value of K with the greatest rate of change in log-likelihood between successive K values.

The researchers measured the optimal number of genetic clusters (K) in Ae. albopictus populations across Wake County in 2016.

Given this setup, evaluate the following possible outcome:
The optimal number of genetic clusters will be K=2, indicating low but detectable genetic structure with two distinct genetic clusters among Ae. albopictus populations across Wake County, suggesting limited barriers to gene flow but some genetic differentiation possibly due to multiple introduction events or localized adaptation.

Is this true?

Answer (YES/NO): NO